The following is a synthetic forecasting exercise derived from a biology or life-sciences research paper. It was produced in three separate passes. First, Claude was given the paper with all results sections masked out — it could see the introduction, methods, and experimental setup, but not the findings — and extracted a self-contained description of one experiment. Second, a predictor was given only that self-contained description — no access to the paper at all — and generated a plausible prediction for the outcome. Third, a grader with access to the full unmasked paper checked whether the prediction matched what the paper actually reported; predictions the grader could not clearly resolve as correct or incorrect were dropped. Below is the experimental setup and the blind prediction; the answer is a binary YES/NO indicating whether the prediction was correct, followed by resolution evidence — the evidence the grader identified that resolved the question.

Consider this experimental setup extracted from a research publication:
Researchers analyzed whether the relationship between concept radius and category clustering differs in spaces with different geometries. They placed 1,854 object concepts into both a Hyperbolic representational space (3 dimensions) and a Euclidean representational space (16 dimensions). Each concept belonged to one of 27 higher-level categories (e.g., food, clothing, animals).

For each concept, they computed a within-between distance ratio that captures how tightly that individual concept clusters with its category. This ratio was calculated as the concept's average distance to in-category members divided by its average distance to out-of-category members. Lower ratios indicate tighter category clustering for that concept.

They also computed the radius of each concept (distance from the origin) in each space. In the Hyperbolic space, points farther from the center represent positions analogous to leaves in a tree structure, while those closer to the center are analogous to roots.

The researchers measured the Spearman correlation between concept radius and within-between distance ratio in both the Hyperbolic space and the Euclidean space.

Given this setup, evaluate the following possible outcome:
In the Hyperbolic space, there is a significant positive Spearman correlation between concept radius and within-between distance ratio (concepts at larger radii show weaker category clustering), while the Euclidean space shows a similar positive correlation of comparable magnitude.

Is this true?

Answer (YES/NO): NO